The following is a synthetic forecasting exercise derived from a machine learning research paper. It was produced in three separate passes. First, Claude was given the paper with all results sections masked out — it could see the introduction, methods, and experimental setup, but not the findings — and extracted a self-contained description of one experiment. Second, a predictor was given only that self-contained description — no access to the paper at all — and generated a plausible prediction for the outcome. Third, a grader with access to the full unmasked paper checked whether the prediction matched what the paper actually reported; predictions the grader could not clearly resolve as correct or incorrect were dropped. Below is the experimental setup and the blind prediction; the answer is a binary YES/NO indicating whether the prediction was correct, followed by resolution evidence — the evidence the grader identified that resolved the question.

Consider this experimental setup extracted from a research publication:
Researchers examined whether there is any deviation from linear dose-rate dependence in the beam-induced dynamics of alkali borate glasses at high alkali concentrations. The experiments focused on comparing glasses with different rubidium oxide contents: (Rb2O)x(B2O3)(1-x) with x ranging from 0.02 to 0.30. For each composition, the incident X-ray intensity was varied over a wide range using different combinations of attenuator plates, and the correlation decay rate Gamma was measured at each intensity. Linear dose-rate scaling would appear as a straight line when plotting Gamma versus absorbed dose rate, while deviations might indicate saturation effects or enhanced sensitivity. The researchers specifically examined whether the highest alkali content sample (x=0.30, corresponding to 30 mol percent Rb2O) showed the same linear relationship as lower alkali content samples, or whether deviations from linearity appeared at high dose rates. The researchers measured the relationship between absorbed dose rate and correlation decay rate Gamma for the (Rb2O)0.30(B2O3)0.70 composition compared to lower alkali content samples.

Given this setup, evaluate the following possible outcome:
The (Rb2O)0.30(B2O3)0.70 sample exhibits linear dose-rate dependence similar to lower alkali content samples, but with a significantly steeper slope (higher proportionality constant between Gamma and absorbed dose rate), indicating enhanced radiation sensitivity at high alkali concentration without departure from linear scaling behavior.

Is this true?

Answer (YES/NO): NO